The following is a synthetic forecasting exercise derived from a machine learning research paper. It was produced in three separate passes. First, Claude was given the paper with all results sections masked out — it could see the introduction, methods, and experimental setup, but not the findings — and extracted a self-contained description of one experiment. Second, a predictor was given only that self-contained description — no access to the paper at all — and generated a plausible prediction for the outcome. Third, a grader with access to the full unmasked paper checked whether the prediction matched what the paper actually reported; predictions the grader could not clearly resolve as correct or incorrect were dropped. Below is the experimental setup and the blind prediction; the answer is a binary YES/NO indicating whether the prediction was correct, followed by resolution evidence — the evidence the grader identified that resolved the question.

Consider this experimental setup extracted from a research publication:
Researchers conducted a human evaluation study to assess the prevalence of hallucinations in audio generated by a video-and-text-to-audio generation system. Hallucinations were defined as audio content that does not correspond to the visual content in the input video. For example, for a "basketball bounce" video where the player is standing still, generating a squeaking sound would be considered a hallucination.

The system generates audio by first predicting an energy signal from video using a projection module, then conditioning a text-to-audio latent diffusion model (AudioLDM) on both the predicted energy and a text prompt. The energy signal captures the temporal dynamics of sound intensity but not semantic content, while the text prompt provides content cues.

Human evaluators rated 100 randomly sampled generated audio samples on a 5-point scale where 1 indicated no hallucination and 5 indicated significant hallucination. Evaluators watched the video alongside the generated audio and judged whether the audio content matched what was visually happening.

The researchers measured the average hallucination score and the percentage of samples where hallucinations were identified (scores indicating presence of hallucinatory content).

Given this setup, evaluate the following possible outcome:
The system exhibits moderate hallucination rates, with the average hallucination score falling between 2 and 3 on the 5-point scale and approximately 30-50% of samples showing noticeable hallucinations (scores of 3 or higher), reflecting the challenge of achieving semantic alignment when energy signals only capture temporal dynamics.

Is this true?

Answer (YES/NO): NO